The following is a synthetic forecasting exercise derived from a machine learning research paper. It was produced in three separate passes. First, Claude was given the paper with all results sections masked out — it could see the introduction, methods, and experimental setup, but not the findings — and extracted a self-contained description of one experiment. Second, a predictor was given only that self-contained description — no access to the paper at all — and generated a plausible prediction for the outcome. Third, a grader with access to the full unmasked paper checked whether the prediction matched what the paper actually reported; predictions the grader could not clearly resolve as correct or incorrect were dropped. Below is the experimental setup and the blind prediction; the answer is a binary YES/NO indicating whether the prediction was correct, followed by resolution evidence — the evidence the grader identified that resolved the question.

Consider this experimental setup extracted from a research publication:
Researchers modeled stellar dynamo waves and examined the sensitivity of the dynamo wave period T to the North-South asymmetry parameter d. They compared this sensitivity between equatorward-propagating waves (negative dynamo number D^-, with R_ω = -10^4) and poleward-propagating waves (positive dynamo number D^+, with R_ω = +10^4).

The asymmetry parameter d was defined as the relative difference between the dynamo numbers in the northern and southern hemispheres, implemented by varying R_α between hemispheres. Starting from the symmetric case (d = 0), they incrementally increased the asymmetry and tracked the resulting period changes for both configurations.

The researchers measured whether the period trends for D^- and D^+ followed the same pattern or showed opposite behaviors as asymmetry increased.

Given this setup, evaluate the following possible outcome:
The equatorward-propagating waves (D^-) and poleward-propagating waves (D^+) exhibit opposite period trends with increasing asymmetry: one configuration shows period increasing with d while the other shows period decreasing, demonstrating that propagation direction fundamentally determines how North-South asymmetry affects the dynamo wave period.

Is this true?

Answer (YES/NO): YES